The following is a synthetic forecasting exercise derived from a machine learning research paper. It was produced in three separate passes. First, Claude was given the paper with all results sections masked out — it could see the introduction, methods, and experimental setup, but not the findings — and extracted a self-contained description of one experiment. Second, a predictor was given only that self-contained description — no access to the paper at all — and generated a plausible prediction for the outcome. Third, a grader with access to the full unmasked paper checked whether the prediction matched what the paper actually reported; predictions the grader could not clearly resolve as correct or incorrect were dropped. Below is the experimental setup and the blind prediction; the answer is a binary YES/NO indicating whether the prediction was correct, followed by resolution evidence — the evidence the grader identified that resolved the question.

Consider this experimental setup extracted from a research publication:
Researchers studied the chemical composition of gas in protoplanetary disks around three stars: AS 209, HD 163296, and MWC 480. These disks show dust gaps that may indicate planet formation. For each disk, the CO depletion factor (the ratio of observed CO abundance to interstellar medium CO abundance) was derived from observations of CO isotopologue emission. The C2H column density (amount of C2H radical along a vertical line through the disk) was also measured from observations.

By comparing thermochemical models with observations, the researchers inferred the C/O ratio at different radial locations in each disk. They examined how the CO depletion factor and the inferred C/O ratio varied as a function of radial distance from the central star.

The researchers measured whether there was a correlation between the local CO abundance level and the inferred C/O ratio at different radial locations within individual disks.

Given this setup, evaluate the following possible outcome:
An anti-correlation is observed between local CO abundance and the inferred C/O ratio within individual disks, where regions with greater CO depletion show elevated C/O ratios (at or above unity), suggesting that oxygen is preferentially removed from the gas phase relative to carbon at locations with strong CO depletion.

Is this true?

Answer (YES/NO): YES